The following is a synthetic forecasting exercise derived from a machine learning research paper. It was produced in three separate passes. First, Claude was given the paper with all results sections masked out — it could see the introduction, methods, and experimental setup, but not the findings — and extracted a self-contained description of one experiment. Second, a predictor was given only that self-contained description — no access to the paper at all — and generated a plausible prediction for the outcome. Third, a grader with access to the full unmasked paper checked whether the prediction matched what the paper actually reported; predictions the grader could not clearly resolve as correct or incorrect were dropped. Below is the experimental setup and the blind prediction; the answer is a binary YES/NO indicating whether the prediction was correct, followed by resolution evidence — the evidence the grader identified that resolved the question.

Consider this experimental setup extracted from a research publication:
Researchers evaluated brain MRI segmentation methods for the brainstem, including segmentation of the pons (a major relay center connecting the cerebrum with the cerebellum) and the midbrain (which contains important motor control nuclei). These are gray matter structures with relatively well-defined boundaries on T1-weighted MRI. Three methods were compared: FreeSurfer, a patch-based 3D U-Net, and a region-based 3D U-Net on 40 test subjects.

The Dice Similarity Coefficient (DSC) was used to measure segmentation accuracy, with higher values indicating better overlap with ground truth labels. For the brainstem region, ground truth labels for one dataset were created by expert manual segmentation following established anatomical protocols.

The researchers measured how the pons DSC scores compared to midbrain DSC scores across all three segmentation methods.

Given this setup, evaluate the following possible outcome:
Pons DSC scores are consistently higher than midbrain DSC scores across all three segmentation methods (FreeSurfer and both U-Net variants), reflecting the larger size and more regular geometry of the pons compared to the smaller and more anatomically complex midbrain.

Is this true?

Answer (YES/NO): YES